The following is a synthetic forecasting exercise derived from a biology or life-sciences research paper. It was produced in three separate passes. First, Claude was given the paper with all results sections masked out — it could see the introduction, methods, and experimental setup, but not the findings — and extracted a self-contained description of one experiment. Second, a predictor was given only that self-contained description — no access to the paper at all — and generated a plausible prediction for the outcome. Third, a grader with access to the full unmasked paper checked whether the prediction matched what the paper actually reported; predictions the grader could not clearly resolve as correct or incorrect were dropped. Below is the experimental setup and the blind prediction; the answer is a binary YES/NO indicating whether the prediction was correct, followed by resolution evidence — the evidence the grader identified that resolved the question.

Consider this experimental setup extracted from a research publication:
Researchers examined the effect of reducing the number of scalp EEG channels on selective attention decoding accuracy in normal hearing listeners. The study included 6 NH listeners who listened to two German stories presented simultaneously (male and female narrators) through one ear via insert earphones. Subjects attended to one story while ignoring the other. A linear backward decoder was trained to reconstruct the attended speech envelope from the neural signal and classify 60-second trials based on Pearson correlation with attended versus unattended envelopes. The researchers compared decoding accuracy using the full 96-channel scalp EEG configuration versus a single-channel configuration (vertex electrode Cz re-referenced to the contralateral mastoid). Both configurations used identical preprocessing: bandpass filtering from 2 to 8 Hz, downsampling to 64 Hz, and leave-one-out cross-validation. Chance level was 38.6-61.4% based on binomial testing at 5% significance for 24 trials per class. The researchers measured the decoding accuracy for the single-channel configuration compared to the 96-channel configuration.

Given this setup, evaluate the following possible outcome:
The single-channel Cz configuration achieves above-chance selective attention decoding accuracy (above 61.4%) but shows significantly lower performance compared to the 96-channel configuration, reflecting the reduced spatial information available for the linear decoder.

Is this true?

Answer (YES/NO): YES